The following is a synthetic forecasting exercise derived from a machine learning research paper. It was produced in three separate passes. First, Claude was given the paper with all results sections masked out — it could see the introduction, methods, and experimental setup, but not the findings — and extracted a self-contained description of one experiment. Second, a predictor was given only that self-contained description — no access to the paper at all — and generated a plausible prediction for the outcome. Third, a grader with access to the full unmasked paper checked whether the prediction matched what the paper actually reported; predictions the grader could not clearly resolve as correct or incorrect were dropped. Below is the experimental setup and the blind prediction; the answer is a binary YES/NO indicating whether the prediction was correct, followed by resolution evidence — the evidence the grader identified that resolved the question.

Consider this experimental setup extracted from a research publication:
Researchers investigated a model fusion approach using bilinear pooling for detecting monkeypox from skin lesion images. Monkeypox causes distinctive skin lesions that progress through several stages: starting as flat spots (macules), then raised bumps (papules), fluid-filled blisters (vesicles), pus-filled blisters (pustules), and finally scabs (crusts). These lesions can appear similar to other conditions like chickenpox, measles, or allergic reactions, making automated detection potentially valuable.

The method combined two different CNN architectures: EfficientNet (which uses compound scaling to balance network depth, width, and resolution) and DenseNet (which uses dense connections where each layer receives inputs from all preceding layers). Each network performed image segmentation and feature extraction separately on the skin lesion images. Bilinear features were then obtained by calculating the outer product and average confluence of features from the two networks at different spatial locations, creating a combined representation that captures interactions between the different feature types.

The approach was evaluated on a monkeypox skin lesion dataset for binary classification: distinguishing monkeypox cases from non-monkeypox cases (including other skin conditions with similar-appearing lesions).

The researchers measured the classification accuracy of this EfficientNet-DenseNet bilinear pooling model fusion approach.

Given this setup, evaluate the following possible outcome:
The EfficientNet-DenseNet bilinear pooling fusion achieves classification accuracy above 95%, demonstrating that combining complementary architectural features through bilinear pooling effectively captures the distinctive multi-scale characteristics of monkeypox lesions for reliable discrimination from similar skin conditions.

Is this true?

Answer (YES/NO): NO